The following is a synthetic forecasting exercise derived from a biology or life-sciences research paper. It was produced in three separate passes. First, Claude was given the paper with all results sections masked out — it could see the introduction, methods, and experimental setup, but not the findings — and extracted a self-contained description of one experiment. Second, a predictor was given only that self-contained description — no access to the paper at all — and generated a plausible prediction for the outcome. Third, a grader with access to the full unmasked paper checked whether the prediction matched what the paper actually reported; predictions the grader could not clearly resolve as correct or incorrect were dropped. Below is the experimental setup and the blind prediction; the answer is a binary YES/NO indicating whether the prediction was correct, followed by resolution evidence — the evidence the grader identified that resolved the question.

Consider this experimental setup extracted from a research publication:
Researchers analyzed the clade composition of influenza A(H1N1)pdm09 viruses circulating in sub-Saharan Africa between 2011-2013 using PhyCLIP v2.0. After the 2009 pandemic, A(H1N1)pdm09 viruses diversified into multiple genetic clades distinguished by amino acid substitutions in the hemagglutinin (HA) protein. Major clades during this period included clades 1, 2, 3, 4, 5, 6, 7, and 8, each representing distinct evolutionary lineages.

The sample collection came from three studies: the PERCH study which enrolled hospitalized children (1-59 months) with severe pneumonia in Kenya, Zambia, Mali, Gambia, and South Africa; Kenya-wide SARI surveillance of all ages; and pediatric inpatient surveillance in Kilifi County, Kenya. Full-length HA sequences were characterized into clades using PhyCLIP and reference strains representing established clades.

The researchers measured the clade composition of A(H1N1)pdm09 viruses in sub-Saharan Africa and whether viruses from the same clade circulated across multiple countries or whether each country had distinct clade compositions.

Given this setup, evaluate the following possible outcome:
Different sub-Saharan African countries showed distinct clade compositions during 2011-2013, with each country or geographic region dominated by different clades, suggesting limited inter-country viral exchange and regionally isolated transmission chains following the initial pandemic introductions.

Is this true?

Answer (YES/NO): NO